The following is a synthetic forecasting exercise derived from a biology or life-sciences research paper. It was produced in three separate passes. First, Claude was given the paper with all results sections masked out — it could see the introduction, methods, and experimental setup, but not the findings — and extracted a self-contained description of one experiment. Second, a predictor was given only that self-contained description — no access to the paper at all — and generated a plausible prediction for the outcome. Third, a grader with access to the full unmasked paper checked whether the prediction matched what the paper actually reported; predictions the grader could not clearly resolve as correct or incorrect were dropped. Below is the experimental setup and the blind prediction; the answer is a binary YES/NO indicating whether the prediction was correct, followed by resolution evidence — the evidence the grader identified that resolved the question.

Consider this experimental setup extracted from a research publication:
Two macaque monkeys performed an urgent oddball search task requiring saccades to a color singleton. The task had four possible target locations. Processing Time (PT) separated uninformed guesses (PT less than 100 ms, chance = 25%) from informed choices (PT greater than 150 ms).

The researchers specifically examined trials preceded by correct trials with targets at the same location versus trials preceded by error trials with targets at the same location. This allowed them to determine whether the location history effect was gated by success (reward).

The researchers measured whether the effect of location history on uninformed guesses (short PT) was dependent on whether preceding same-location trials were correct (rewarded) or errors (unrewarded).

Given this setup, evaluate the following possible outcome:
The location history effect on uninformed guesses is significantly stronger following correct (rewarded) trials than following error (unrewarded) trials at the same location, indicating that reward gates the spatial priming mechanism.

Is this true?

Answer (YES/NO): YES